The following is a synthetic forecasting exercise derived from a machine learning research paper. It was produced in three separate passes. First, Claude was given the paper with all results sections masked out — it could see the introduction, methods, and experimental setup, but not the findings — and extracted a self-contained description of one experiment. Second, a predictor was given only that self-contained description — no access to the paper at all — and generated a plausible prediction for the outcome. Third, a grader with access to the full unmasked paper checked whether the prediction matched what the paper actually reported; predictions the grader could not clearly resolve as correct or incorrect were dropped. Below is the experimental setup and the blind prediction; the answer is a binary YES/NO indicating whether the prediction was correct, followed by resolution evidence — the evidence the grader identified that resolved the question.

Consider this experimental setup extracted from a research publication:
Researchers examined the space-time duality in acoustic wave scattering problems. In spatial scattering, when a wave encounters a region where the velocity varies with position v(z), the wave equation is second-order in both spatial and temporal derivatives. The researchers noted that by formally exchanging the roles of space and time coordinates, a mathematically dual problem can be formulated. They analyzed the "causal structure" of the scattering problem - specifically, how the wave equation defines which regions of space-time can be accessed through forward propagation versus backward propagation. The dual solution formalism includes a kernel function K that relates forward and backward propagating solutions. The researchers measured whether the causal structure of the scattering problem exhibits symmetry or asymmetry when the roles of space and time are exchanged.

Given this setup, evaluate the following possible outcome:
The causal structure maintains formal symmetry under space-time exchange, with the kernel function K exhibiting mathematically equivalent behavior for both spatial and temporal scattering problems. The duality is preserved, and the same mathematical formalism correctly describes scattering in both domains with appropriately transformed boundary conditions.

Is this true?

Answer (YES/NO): YES